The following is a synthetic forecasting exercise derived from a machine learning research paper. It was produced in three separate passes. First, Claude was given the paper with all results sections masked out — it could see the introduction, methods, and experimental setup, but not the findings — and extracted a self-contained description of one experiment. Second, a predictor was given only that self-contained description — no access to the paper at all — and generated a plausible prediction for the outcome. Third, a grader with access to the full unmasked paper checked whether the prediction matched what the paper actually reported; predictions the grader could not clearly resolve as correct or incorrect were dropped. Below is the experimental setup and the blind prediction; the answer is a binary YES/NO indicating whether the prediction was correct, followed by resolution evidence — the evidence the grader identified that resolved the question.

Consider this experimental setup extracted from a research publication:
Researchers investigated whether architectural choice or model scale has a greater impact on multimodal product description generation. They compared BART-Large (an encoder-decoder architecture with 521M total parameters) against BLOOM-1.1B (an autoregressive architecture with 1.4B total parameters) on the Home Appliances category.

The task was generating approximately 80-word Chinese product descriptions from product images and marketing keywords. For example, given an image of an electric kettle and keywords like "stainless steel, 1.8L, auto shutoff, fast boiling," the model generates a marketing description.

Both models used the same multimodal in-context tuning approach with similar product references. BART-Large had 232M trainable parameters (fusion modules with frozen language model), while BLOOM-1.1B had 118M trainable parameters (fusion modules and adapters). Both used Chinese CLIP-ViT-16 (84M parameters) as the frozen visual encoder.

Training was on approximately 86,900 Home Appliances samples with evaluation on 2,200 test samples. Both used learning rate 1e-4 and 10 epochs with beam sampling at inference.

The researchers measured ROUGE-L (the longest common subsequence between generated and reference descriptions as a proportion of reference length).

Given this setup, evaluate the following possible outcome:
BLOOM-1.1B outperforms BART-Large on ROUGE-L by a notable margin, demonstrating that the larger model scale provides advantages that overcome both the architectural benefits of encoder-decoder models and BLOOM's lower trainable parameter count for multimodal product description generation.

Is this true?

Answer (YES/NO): NO